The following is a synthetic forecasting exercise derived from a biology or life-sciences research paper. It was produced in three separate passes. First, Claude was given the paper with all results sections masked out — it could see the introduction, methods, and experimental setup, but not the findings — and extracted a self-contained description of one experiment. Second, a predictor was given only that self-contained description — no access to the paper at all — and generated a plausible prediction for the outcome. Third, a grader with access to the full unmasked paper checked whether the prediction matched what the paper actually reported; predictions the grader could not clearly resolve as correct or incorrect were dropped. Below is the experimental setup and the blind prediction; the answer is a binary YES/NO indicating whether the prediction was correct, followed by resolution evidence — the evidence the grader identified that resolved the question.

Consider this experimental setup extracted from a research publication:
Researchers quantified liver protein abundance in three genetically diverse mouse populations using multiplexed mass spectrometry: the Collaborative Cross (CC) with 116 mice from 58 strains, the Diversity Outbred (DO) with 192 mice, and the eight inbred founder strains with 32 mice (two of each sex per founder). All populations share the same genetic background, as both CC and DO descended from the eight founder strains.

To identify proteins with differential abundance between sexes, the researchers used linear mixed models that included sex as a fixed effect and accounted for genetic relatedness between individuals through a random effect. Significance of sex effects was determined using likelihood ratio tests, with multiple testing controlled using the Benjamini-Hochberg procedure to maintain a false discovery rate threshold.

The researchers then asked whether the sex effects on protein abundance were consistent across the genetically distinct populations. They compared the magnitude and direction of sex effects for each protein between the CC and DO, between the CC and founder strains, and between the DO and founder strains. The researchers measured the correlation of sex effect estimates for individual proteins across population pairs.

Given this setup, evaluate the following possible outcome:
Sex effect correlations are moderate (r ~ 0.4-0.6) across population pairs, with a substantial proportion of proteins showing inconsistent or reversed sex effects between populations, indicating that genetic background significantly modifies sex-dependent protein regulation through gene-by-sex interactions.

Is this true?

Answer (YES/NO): NO